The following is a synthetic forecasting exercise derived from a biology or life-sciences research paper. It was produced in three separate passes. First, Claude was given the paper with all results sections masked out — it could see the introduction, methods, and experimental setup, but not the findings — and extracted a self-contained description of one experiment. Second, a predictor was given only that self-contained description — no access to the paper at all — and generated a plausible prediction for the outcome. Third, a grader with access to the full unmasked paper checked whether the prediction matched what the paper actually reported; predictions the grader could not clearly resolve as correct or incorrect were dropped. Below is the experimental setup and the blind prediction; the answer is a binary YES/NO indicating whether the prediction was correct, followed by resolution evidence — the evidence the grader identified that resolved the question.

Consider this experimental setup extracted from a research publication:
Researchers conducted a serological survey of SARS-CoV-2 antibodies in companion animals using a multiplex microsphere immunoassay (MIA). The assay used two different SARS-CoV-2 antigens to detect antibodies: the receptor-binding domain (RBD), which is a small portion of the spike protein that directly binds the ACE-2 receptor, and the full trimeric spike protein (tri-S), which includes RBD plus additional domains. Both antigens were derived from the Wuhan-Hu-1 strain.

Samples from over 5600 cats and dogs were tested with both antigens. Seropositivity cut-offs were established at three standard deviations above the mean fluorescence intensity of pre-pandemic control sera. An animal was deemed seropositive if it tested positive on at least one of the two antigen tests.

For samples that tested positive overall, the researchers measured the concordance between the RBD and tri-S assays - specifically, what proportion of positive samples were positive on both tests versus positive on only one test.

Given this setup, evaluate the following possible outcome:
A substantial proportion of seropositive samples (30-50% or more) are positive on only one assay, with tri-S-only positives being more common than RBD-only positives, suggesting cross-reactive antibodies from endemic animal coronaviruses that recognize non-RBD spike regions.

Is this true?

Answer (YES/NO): YES